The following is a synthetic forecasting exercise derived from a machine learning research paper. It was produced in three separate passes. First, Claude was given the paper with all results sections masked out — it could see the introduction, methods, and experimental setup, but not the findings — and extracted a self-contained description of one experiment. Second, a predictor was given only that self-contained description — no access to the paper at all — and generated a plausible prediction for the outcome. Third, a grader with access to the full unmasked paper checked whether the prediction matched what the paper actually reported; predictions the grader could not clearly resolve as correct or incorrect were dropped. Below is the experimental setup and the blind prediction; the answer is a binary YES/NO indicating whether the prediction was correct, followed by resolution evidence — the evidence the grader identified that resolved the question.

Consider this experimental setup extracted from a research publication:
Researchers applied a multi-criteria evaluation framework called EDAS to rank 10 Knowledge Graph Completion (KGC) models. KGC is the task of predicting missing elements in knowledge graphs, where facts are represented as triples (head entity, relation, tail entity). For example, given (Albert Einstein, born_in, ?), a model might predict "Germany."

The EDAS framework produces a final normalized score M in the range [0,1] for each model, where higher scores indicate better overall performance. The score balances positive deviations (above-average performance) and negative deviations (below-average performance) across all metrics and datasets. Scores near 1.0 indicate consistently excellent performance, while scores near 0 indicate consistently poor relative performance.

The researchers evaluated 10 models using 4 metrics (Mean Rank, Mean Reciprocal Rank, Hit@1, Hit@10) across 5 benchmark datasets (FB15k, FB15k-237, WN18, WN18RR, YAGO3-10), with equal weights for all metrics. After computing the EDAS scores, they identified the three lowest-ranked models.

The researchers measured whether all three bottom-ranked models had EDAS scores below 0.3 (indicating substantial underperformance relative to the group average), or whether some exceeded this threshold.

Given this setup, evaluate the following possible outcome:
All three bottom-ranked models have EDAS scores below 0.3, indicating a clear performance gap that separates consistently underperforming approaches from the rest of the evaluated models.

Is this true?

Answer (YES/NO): YES